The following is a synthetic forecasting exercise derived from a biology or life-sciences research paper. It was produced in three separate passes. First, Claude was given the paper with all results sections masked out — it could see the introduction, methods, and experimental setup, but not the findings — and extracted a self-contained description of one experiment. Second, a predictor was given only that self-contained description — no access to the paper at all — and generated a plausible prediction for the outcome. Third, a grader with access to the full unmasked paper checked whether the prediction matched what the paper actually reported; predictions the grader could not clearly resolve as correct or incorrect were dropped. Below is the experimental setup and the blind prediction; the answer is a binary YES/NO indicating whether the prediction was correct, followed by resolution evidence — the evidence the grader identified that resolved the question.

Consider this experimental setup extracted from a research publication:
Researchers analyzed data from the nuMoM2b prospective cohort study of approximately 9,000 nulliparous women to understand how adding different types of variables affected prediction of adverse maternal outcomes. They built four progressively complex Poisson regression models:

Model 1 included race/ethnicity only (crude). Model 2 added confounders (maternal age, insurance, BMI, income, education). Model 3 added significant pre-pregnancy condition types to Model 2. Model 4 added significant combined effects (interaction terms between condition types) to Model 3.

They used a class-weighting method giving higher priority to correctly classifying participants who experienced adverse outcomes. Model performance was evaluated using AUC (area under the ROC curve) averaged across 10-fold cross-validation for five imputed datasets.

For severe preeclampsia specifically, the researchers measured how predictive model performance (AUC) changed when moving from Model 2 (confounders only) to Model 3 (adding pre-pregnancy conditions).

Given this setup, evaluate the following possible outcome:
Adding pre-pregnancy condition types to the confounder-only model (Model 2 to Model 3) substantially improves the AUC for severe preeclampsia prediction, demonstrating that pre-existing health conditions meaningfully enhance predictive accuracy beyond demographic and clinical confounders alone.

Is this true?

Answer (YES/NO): NO